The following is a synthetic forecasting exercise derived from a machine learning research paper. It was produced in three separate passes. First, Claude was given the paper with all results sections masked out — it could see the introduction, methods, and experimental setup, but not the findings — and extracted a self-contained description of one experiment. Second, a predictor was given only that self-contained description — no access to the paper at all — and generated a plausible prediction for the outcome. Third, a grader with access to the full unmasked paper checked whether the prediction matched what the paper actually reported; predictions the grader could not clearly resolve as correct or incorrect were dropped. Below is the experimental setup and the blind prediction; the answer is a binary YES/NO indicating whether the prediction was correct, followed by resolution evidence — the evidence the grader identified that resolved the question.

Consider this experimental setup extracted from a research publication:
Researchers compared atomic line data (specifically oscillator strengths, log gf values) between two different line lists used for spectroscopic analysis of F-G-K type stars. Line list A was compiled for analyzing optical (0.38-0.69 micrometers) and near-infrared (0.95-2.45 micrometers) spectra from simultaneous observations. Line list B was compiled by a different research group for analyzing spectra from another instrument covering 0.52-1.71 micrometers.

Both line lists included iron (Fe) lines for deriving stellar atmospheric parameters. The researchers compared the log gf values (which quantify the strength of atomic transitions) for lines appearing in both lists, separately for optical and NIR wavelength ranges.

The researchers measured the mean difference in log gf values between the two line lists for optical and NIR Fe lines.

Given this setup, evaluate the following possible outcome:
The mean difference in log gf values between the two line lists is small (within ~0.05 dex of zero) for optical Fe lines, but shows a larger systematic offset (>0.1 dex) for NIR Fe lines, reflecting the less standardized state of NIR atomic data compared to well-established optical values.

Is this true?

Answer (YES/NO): YES